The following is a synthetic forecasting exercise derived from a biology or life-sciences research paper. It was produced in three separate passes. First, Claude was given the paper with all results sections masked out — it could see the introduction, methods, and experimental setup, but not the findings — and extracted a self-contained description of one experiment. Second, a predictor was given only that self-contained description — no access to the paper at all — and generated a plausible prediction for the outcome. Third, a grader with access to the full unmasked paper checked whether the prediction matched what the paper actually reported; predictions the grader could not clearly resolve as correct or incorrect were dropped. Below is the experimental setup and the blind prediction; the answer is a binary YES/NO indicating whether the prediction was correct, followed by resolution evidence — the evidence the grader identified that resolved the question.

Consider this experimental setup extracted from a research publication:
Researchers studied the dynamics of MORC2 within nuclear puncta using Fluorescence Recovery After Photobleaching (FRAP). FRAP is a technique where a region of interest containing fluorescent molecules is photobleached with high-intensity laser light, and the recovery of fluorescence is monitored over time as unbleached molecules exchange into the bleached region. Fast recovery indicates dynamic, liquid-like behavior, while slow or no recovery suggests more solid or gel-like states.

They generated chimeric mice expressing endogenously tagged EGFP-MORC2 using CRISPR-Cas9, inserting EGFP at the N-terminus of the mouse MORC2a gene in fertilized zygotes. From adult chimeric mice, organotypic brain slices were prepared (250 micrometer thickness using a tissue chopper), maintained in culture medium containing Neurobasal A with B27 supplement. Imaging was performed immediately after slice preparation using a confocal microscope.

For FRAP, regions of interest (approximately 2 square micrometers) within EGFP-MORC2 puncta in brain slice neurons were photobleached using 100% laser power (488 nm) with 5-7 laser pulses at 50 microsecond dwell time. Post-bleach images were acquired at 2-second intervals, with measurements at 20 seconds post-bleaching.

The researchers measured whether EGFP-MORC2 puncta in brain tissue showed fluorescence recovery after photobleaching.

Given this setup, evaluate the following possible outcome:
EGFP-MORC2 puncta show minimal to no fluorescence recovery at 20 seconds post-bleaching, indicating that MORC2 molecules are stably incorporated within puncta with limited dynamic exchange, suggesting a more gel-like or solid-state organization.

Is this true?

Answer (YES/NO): NO